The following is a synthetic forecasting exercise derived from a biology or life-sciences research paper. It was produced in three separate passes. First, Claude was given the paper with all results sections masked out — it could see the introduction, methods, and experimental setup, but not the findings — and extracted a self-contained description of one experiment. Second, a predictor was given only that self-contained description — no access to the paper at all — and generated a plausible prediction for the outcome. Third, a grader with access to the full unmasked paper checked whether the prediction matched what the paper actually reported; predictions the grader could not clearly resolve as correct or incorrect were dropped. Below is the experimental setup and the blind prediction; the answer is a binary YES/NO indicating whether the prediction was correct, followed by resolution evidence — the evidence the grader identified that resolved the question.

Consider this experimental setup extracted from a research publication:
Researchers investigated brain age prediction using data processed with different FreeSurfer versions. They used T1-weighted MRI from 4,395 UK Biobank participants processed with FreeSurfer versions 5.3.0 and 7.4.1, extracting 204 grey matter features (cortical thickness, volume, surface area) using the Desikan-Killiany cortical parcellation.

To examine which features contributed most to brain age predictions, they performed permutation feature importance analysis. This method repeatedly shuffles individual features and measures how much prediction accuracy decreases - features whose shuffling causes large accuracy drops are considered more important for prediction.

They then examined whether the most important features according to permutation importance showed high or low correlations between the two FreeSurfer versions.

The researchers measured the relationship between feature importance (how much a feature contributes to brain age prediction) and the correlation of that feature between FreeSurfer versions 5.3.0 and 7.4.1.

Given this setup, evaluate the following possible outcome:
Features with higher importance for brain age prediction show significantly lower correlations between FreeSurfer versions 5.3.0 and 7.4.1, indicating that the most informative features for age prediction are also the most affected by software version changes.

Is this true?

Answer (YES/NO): NO